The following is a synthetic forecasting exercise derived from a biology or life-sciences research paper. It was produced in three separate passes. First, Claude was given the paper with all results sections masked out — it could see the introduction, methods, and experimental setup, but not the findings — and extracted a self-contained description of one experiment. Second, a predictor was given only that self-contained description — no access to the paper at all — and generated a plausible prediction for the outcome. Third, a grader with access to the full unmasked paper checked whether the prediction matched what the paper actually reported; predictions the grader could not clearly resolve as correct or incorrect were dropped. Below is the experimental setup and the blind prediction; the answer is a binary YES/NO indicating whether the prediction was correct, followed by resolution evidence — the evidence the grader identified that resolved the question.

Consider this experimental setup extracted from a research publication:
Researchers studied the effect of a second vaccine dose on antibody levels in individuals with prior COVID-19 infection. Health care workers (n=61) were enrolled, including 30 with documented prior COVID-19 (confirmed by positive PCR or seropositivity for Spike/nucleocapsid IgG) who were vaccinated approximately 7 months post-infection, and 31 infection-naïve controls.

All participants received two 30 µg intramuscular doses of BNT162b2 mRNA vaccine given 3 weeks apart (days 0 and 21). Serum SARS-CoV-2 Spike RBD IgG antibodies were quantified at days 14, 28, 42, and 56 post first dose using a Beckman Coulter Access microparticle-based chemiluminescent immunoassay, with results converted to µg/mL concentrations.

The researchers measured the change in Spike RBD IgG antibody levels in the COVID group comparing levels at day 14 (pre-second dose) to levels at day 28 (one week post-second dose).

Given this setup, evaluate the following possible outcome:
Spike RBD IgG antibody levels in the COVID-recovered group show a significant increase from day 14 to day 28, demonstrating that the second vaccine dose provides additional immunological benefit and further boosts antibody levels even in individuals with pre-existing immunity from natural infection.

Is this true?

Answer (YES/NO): NO